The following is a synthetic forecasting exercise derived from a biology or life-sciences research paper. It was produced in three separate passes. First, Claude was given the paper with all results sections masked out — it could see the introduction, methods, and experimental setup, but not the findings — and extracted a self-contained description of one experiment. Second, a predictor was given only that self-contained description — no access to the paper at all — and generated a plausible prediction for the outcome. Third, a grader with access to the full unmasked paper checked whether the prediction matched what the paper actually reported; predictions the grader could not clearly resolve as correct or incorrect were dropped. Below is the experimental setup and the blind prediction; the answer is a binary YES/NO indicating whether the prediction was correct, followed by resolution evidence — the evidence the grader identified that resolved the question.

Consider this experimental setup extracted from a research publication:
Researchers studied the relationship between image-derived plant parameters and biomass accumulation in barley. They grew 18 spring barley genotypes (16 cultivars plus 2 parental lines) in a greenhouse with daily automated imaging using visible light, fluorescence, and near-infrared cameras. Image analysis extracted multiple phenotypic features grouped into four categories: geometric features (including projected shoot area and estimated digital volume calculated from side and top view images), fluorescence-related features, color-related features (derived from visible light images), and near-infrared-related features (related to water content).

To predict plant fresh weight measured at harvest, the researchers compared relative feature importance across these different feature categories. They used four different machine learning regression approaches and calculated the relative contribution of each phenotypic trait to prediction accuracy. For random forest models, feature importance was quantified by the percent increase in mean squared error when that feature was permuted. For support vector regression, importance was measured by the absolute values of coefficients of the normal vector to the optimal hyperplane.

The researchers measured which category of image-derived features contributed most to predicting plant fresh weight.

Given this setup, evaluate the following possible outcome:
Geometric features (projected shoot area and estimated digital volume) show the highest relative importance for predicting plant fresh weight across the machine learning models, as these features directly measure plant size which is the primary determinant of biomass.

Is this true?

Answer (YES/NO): YES